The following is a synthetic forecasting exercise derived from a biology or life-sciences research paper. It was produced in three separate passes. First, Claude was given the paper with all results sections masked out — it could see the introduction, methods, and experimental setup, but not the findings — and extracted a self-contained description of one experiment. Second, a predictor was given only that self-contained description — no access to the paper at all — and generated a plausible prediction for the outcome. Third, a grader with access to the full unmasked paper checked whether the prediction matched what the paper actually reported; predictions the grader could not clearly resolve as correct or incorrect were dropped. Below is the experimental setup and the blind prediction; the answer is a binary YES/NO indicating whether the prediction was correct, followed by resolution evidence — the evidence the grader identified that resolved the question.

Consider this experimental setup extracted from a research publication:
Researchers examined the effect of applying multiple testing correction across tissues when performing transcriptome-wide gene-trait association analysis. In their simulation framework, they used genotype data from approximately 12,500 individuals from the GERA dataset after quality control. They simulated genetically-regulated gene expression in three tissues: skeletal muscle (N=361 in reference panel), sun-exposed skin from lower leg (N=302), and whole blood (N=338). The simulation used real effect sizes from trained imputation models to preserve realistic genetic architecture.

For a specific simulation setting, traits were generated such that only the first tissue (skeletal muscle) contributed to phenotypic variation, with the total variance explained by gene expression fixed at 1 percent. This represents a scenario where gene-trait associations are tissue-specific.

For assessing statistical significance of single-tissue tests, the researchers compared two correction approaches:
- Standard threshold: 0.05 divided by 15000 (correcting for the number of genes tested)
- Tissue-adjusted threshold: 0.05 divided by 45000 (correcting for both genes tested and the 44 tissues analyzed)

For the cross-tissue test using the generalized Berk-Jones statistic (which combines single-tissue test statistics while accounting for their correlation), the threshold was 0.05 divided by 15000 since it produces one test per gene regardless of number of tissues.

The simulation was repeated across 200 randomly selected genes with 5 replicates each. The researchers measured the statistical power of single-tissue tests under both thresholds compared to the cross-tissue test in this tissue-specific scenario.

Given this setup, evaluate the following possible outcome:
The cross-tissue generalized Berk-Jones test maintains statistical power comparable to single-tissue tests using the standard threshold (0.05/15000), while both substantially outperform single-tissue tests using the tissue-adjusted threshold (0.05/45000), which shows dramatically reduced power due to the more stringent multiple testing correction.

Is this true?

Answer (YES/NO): YES